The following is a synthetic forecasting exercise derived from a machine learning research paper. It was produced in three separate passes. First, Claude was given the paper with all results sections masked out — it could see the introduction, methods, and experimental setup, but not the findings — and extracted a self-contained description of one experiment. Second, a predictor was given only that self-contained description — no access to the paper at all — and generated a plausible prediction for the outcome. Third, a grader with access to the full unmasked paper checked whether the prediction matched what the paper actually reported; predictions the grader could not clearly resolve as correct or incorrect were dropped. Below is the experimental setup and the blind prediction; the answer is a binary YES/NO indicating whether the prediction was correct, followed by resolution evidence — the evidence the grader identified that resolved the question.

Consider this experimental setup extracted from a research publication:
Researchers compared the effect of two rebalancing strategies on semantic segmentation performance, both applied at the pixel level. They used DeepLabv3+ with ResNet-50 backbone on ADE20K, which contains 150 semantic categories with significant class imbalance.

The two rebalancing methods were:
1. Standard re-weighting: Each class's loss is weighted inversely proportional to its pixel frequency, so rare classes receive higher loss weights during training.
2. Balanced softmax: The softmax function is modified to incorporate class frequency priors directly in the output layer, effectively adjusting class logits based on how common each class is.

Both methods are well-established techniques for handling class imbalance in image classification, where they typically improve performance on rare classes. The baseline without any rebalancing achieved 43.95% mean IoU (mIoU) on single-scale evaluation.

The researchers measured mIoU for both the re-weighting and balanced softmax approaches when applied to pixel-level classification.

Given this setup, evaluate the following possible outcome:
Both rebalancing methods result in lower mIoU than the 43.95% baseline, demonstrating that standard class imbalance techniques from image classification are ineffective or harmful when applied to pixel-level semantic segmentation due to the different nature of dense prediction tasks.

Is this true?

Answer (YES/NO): YES